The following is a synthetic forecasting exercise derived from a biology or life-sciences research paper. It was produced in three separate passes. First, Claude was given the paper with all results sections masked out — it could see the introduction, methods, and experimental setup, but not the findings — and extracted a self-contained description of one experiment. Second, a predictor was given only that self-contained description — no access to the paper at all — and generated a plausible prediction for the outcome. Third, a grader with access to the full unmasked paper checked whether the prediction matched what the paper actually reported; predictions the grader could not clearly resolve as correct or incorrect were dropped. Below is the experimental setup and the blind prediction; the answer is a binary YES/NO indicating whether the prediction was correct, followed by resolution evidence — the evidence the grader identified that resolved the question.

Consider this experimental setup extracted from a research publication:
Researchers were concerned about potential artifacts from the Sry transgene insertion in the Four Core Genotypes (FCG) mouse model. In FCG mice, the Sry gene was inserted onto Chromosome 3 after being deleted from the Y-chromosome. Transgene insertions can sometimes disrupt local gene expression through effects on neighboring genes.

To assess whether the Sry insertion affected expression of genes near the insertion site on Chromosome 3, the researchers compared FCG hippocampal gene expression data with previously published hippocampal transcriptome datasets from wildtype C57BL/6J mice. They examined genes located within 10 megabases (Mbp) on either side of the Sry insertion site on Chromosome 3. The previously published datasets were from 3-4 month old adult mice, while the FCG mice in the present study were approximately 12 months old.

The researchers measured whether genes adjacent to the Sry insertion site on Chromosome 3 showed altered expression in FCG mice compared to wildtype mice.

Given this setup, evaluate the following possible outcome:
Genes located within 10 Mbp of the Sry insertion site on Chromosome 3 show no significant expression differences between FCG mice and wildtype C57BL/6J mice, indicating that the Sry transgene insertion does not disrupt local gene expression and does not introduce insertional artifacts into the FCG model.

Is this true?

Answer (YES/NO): YES